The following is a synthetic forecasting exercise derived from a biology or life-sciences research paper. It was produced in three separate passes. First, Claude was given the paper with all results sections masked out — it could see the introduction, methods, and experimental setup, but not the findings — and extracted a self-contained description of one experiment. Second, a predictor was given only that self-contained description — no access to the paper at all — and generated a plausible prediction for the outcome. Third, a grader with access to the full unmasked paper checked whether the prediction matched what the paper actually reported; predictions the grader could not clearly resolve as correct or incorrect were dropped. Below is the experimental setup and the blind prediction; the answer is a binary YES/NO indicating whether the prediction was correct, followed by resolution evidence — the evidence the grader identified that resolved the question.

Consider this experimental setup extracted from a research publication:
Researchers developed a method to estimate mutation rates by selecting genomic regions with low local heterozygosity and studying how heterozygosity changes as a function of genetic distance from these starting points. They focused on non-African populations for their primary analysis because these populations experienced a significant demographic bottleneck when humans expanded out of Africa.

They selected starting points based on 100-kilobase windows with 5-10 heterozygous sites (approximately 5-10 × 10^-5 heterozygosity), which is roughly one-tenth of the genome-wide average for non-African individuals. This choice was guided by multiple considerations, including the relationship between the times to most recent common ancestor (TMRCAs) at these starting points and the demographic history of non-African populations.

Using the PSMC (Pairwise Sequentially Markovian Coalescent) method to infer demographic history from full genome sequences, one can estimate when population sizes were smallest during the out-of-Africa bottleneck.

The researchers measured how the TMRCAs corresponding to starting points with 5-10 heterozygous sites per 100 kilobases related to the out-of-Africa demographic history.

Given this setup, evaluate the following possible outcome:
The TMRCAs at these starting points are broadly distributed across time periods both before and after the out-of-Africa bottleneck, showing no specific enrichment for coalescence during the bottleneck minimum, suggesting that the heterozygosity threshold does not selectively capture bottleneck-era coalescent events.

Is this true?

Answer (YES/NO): NO